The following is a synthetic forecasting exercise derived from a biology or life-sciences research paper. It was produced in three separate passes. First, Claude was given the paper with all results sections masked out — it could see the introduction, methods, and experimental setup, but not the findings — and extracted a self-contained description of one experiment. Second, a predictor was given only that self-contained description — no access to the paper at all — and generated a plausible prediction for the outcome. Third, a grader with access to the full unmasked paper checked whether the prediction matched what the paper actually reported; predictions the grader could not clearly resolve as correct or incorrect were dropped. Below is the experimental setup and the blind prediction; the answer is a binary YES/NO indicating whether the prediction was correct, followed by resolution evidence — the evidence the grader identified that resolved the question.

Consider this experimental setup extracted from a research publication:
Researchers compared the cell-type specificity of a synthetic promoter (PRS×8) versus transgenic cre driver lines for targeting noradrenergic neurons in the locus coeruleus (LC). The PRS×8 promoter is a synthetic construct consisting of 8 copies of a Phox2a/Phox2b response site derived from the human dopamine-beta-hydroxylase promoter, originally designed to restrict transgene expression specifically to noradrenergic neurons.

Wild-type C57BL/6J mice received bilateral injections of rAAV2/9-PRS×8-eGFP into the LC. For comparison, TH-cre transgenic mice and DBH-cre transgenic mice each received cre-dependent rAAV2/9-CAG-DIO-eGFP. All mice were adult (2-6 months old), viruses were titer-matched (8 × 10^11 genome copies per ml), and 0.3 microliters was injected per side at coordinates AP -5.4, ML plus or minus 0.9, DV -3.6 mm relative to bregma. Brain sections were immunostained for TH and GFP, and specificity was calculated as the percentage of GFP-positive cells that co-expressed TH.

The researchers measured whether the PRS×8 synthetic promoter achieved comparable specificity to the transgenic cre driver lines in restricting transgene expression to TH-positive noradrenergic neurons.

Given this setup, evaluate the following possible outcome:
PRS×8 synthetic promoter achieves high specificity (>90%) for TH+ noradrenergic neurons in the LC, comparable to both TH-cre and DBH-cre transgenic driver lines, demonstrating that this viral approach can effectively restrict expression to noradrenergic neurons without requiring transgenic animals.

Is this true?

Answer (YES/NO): NO